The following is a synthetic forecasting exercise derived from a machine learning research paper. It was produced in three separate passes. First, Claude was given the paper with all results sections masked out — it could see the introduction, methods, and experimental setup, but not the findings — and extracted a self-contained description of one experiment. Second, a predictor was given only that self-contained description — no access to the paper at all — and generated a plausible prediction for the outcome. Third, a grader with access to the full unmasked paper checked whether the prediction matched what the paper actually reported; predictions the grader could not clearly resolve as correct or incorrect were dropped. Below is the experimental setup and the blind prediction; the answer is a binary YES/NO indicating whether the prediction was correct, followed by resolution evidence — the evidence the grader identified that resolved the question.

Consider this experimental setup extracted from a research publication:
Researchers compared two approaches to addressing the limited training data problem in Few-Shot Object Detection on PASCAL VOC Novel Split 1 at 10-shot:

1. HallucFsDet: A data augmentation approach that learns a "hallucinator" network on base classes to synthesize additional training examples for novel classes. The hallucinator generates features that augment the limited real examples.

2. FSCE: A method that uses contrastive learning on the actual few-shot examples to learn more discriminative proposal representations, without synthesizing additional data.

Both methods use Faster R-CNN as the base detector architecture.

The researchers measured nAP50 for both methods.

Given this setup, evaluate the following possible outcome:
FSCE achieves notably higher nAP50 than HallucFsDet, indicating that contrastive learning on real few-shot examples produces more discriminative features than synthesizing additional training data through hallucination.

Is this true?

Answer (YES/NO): YES